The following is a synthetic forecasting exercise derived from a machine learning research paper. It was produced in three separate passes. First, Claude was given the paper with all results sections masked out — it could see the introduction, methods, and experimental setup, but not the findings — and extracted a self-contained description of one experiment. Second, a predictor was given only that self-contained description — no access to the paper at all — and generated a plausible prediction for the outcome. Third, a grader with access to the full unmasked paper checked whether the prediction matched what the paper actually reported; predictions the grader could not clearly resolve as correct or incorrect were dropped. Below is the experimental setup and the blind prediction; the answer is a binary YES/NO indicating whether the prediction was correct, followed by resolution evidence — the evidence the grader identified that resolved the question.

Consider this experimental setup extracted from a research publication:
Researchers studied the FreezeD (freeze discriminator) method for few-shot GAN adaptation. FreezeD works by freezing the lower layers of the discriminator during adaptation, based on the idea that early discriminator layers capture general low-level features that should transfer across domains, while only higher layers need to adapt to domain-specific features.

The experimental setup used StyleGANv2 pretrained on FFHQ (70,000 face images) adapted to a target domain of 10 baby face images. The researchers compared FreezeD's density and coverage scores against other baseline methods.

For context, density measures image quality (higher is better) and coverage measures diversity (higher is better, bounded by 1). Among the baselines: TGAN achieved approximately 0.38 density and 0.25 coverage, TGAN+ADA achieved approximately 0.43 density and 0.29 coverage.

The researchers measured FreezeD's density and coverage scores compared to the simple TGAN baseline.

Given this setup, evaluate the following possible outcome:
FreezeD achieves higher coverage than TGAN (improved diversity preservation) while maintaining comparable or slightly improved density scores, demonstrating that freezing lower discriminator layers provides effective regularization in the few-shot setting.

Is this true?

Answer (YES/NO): NO